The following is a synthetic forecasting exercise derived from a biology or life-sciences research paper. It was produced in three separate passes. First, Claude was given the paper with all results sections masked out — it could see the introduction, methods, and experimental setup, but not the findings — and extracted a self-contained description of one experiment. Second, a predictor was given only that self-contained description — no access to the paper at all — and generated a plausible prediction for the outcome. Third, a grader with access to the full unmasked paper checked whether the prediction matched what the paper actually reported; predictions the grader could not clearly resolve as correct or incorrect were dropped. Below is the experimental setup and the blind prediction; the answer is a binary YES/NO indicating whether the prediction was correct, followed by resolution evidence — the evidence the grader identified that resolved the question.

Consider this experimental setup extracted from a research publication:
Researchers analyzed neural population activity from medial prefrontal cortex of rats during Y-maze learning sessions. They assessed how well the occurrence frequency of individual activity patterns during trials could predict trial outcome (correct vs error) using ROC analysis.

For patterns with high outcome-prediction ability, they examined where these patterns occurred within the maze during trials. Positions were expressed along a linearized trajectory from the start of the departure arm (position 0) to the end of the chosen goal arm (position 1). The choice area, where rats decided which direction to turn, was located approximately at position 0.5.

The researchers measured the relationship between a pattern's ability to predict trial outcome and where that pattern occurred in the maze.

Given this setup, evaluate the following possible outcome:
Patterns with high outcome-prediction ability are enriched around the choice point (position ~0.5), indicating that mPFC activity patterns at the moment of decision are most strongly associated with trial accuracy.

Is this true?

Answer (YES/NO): YES